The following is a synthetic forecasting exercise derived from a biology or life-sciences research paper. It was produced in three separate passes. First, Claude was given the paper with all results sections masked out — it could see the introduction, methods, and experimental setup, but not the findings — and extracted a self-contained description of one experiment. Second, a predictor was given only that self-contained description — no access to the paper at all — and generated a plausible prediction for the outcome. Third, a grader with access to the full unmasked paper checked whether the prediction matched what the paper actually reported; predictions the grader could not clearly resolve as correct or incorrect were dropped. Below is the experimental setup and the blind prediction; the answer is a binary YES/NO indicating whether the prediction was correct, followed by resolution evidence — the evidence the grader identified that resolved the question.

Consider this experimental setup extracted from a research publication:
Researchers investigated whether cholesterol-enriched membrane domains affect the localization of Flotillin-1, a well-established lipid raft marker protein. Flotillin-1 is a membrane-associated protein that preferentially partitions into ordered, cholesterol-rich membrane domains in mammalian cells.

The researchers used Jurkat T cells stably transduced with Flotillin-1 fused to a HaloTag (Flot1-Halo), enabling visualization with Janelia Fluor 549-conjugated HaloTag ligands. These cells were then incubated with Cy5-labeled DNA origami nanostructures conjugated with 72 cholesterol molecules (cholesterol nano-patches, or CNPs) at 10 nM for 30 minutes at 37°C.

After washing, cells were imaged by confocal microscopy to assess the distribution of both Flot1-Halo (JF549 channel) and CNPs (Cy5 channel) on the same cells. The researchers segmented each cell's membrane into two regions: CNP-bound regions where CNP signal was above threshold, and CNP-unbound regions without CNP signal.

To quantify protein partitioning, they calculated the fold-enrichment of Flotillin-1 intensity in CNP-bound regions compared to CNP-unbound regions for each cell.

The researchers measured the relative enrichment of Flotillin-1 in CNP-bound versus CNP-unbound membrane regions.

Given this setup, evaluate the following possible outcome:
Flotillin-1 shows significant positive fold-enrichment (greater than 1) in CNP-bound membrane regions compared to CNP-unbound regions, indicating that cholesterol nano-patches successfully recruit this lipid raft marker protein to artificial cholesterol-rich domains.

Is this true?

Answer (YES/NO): YES